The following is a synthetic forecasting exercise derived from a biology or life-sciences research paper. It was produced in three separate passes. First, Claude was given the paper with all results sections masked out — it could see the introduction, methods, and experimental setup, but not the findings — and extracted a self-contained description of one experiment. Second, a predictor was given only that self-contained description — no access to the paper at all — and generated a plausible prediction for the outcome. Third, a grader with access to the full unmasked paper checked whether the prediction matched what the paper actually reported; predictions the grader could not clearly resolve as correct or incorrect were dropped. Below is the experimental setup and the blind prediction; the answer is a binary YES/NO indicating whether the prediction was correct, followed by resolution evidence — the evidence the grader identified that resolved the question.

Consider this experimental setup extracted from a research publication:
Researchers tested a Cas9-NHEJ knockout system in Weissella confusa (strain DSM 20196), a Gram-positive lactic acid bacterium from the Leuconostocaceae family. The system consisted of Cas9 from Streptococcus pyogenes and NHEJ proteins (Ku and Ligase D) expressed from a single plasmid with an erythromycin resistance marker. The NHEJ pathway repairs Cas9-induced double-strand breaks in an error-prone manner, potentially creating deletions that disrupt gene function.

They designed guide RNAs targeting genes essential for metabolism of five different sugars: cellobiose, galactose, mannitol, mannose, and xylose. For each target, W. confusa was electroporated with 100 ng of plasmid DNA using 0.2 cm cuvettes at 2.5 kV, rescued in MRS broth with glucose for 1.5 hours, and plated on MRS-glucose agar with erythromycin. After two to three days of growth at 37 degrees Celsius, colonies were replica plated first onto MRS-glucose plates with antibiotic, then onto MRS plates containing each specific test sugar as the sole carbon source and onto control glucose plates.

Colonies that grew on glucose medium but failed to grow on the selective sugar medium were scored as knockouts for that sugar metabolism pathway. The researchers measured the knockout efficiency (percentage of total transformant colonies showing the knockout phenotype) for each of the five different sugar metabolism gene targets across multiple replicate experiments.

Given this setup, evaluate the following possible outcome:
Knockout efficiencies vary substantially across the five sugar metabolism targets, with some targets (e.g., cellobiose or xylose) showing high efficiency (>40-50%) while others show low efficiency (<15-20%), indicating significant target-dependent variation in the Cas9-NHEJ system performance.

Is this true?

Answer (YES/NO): NO